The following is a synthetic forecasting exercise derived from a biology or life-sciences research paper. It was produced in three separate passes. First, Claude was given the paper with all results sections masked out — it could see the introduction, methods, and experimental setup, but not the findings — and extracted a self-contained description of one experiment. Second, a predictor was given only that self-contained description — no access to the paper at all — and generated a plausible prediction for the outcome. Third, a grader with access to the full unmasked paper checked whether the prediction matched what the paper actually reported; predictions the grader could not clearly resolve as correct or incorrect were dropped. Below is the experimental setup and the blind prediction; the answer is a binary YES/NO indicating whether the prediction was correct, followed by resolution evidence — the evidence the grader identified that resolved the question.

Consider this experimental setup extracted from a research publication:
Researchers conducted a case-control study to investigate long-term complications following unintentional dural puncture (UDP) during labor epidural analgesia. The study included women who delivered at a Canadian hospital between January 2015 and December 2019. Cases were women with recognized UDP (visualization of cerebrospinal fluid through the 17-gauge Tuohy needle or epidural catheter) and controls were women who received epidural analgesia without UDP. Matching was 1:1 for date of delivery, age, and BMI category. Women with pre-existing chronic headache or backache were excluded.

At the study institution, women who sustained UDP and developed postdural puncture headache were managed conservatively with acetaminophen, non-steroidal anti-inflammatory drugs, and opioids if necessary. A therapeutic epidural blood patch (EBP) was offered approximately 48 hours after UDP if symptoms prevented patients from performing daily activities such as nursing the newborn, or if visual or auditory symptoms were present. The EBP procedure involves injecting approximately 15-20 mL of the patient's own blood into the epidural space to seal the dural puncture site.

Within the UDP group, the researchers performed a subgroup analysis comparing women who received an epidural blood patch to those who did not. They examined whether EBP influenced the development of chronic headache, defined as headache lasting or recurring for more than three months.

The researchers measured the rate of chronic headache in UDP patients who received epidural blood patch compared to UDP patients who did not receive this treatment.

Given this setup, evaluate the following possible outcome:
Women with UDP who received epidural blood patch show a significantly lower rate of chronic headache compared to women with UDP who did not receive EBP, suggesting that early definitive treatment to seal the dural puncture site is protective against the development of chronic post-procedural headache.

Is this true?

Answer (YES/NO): NO